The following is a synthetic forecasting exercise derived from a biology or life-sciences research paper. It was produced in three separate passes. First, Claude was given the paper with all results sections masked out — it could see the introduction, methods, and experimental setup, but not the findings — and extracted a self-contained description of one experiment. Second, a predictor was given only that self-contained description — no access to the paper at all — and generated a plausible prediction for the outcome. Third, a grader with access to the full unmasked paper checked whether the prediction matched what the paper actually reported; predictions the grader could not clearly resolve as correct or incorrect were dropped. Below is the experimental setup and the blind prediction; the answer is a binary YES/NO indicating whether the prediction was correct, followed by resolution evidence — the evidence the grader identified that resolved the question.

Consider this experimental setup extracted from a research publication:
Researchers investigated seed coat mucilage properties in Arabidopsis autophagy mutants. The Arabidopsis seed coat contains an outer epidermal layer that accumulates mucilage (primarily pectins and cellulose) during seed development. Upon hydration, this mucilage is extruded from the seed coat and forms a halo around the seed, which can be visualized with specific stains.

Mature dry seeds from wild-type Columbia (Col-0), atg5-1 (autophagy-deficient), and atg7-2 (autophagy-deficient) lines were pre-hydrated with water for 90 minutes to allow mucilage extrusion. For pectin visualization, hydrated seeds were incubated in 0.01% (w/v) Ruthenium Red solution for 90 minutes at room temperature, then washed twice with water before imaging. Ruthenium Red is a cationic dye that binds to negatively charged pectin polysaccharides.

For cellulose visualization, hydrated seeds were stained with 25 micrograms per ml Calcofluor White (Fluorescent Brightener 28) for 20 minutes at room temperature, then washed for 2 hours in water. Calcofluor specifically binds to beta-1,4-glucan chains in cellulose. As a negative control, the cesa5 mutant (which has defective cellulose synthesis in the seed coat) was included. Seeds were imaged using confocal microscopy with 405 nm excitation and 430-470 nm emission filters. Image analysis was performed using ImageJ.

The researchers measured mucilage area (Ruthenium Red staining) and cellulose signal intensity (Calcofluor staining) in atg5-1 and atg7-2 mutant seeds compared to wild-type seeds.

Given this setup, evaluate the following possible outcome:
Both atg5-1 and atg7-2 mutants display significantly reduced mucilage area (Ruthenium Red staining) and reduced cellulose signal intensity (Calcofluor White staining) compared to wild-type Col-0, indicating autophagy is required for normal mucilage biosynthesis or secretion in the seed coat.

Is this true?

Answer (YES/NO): NO